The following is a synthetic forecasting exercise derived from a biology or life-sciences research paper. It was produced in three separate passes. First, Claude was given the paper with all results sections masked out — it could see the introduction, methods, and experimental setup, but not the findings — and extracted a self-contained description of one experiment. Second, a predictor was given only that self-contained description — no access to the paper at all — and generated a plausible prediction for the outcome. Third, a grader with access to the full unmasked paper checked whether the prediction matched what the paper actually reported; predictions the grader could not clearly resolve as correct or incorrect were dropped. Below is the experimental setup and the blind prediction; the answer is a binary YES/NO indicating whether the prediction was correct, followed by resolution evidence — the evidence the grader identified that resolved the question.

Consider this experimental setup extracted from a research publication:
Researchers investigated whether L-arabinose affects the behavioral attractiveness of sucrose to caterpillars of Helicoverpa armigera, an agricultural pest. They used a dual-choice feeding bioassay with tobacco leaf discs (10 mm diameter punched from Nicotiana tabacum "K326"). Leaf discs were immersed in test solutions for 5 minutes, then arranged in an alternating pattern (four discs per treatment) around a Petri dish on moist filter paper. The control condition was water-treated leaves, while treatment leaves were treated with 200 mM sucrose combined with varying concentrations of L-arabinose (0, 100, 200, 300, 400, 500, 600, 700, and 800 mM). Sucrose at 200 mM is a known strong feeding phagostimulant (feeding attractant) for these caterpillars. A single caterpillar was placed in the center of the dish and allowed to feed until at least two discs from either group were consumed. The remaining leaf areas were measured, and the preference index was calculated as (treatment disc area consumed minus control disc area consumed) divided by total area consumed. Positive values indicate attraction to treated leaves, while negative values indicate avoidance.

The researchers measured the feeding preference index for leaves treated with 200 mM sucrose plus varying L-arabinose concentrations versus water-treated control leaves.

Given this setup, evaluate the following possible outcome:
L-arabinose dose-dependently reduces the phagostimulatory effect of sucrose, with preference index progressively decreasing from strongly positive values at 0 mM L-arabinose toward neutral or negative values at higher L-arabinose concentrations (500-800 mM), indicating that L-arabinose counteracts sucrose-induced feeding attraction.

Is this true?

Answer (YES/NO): YES